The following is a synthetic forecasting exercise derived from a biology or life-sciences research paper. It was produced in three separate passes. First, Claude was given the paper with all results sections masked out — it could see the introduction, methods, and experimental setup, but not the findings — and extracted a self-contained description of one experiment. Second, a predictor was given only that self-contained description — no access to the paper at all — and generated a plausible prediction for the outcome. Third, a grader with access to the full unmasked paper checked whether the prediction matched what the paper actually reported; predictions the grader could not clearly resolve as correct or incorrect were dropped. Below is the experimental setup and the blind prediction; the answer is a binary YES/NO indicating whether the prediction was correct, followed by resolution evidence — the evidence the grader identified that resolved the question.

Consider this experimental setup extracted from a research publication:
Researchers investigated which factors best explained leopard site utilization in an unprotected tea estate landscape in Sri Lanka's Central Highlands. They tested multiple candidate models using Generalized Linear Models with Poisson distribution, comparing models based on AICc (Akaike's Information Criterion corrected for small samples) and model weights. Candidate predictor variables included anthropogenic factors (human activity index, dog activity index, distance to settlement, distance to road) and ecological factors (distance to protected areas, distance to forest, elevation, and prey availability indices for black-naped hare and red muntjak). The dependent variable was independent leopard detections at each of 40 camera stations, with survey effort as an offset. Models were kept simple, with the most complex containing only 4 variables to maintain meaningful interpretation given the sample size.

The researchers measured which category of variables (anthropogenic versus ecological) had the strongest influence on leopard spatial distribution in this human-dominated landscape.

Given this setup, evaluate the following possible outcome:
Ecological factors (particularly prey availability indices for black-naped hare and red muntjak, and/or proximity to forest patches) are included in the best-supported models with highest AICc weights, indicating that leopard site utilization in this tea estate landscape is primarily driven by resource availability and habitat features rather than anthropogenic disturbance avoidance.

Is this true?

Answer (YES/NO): NO